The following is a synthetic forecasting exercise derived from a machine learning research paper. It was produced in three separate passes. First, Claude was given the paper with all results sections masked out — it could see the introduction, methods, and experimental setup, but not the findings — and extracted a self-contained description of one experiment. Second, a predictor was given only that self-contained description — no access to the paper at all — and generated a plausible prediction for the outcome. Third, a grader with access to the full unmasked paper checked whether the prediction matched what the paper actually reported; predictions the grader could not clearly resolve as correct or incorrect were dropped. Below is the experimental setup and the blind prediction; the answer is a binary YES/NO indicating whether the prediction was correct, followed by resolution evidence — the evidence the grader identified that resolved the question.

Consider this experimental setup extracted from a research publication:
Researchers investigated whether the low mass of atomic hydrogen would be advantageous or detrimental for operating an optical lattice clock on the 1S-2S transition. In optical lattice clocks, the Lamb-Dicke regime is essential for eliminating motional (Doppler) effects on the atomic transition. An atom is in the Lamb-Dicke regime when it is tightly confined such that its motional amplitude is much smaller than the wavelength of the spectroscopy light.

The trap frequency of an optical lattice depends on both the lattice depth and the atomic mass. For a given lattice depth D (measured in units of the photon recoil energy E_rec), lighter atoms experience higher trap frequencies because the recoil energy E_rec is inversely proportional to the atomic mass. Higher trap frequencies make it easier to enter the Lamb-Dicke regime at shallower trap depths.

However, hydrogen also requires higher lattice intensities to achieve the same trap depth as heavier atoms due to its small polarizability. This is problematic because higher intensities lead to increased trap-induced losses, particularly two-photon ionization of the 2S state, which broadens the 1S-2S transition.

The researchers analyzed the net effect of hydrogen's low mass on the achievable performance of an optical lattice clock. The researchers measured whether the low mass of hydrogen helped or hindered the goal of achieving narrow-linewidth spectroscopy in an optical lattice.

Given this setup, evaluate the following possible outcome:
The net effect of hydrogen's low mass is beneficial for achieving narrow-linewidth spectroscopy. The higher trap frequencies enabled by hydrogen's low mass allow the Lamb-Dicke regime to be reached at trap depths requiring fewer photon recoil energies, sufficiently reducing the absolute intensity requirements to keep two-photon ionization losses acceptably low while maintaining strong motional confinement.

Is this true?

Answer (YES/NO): YES